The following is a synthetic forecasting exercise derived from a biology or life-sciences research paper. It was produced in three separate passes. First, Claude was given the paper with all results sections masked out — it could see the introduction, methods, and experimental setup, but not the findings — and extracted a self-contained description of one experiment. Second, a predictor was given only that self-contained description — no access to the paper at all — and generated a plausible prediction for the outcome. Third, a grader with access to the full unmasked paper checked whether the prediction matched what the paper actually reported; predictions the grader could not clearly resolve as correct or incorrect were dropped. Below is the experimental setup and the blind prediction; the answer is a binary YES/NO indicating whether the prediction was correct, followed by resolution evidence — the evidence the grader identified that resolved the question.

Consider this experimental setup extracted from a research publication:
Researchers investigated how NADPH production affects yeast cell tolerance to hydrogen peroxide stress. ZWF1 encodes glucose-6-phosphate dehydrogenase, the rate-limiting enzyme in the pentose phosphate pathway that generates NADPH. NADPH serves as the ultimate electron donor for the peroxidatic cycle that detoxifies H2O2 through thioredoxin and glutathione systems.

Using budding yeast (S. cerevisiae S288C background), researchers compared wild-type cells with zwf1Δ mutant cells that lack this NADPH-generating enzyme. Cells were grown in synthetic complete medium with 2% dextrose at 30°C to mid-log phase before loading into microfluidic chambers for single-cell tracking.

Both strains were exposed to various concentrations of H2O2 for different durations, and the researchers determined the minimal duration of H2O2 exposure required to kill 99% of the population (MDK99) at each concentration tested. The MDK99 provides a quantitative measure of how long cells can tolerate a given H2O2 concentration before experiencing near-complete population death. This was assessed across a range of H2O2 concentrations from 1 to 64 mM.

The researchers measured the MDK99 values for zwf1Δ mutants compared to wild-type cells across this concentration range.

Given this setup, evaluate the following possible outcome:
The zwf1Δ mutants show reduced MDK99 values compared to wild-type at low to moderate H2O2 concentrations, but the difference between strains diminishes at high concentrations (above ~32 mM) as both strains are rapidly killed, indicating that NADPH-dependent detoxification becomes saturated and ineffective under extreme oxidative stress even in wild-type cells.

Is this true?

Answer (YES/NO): NO